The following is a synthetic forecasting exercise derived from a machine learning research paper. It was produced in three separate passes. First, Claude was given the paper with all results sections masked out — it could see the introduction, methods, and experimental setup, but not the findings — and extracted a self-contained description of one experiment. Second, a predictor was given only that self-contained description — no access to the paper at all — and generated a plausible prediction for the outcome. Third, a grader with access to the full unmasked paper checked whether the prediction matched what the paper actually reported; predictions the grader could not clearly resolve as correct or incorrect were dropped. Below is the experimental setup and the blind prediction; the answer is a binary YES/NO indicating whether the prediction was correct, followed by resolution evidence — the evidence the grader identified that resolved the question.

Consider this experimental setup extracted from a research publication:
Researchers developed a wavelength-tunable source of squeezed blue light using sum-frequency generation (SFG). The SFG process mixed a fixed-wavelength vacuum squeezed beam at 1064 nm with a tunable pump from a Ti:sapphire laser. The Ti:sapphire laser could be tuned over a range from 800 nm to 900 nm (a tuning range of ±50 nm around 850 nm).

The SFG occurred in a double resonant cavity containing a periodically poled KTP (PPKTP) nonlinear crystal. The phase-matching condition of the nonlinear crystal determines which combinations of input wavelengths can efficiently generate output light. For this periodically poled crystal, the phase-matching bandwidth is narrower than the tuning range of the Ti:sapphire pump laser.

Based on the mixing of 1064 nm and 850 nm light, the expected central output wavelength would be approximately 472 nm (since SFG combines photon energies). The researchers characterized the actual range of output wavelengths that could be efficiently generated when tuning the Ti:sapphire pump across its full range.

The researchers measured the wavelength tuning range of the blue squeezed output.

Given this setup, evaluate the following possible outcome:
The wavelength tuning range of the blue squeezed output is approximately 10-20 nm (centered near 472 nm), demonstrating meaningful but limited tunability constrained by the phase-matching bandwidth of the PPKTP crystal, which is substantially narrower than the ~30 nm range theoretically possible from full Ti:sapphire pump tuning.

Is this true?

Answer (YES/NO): NO